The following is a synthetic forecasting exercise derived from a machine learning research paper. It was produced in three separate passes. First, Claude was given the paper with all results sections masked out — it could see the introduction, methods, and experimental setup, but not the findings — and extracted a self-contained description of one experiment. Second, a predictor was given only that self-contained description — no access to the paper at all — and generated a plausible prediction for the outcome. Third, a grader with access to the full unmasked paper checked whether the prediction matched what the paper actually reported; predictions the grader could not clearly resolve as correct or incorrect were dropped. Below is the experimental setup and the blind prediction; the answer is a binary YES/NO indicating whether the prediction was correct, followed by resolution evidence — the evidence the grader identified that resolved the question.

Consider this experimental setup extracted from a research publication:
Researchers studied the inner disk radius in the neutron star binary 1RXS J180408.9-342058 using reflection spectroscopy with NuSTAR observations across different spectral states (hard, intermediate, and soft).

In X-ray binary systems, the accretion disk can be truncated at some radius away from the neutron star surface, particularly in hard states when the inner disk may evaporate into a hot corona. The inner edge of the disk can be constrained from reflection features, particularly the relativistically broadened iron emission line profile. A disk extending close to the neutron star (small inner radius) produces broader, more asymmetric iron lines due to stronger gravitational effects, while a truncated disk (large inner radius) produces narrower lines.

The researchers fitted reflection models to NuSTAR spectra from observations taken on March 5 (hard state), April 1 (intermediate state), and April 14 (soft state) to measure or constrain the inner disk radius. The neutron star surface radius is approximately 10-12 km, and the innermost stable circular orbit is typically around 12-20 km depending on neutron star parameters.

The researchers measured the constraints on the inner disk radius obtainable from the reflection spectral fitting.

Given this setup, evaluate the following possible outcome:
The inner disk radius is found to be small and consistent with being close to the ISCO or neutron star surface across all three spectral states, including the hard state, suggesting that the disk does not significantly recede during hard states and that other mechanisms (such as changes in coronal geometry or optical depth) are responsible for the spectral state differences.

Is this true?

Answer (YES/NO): NO